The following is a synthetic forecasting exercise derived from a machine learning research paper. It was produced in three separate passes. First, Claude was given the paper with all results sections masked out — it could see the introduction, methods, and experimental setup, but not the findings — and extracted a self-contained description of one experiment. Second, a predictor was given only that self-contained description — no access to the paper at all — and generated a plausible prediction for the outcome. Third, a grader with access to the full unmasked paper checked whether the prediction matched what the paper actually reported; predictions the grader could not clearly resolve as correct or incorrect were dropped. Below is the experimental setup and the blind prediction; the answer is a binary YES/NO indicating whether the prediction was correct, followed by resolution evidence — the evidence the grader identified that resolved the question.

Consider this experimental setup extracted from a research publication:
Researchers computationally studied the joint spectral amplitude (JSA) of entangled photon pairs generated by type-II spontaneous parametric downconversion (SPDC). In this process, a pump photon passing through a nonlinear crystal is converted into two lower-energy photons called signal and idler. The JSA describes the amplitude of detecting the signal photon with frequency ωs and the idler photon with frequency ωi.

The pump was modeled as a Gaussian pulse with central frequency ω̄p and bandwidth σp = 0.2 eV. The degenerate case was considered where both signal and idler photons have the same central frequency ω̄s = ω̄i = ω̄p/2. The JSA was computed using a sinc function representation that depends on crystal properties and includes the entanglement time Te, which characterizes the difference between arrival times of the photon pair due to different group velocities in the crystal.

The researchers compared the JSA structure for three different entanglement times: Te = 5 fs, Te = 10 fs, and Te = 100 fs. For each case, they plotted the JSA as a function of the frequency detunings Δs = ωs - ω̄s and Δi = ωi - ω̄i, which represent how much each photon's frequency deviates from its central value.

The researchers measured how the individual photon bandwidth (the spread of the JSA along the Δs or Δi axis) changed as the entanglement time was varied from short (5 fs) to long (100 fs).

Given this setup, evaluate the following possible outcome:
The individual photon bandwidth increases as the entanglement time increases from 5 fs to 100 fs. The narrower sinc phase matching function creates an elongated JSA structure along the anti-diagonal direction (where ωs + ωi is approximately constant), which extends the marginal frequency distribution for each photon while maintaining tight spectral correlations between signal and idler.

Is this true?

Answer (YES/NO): NO